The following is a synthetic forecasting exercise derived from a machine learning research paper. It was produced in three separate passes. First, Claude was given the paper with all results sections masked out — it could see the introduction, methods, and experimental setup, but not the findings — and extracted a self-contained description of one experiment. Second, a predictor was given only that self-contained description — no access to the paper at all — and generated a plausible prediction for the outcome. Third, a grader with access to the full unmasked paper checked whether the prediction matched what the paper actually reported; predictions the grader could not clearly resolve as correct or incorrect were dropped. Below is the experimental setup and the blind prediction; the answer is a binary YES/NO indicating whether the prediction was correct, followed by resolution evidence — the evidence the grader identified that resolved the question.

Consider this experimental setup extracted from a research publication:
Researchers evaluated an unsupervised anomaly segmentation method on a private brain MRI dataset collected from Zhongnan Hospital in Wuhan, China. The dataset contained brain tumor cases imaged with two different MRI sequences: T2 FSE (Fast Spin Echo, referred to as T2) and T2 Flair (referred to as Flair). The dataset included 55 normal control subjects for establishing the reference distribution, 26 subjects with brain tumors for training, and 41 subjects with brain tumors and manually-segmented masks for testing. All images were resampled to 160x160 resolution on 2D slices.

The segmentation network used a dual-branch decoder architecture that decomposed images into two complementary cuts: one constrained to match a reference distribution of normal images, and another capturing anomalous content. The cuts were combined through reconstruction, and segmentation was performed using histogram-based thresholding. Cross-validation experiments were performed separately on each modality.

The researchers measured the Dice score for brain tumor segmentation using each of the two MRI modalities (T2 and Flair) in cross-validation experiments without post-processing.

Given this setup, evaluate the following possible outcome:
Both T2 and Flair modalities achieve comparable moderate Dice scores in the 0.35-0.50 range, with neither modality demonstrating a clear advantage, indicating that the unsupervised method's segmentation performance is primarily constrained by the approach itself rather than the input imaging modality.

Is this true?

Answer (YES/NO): NO